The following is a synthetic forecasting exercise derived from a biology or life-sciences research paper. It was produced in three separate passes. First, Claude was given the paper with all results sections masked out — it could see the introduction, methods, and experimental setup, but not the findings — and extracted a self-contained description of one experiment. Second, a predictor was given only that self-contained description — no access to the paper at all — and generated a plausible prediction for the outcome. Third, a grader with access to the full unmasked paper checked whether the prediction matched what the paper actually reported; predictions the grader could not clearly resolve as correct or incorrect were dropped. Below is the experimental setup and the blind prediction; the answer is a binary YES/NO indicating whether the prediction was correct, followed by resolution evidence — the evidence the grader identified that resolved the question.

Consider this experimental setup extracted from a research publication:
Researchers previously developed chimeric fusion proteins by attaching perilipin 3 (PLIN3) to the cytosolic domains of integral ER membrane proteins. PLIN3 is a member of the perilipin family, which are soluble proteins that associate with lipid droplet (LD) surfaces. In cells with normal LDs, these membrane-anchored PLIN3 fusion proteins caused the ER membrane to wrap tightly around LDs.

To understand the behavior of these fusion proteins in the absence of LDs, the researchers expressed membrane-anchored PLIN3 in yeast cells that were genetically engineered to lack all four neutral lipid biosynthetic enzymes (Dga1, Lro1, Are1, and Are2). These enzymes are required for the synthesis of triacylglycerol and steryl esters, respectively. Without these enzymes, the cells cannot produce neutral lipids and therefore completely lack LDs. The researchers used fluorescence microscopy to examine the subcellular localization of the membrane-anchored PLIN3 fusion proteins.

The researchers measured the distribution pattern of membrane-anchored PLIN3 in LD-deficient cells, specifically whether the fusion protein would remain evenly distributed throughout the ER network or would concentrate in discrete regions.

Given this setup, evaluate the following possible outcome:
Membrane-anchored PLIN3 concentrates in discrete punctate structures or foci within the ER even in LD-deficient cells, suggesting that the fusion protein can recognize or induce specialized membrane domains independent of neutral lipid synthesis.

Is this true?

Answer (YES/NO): YES